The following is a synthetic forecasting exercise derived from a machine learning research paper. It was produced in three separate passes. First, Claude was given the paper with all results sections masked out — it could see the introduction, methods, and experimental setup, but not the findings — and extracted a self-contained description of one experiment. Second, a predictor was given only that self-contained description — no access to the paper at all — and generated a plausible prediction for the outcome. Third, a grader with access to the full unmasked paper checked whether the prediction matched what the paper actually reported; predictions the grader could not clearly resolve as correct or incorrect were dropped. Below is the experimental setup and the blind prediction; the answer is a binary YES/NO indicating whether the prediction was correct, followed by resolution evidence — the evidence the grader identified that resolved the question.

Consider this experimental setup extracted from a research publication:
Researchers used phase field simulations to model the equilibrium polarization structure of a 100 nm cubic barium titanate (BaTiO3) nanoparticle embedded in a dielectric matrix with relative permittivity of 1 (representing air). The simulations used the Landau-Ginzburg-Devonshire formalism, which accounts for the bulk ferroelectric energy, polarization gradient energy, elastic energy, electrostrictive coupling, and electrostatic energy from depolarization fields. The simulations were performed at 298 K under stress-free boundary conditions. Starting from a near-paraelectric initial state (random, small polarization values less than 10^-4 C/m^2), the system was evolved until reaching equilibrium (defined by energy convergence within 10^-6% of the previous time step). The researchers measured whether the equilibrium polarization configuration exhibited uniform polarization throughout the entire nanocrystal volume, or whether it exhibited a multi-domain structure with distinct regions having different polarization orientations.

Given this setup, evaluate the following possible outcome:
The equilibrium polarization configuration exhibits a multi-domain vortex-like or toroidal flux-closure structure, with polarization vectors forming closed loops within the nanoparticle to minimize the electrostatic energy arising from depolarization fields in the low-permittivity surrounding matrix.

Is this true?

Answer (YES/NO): NO